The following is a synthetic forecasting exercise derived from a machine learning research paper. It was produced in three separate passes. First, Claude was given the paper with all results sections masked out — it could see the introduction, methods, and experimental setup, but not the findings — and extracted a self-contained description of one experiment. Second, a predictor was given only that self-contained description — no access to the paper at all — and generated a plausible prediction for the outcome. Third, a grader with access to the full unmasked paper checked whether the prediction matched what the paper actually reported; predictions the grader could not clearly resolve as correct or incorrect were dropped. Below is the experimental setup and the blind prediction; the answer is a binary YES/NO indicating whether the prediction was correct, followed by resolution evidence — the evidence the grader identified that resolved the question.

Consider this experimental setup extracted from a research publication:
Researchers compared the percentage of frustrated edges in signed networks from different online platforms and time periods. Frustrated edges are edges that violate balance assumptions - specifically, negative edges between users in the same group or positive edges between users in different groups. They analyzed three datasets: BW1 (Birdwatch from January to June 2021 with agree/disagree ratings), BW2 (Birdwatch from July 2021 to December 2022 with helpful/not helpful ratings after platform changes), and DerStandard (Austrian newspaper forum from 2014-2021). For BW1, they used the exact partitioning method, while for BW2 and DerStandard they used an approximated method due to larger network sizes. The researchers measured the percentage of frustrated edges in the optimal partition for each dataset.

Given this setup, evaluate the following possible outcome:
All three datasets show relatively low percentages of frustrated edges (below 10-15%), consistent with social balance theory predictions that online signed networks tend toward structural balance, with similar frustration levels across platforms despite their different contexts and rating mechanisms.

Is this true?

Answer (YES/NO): NO